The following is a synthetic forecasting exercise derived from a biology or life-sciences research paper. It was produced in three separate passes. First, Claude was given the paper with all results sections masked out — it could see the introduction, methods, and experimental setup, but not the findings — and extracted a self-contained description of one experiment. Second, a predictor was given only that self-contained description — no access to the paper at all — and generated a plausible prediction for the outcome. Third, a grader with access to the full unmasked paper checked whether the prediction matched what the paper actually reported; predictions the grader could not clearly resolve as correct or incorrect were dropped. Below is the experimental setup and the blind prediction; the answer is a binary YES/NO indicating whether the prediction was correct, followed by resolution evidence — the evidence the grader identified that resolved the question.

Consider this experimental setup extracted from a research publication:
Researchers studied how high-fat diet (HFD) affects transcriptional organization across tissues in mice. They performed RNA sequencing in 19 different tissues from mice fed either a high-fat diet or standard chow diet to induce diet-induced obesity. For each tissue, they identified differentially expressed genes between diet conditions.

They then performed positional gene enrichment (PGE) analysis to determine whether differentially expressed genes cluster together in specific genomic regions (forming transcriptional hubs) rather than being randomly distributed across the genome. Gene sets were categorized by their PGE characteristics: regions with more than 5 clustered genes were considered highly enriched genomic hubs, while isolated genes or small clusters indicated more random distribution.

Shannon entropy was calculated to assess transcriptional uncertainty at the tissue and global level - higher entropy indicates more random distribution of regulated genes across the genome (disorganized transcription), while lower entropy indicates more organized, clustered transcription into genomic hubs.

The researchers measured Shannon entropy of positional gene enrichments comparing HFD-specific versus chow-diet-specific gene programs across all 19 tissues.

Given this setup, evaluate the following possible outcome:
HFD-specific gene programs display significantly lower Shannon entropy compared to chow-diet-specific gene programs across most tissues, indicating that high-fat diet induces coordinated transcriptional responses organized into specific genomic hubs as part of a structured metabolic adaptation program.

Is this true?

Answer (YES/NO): NO